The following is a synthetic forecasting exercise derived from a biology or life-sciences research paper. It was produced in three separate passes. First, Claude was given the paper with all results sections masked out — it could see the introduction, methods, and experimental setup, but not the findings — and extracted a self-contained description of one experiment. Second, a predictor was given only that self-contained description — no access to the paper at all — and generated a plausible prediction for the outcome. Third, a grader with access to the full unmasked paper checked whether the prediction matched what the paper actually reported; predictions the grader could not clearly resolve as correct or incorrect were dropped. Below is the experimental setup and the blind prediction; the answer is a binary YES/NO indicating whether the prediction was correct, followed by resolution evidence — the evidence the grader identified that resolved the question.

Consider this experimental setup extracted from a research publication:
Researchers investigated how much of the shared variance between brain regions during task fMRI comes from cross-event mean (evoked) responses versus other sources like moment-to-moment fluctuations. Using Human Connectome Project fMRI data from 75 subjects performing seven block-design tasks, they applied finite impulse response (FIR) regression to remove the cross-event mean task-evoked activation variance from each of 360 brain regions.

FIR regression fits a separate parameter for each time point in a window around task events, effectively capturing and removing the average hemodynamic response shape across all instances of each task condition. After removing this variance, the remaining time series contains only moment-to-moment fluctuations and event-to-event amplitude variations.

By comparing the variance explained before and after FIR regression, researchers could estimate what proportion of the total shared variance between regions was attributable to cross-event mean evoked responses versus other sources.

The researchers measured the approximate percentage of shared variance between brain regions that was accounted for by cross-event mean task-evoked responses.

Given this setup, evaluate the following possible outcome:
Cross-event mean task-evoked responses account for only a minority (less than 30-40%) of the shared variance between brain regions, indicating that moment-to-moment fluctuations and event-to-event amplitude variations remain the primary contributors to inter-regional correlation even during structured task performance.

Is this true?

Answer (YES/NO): YES